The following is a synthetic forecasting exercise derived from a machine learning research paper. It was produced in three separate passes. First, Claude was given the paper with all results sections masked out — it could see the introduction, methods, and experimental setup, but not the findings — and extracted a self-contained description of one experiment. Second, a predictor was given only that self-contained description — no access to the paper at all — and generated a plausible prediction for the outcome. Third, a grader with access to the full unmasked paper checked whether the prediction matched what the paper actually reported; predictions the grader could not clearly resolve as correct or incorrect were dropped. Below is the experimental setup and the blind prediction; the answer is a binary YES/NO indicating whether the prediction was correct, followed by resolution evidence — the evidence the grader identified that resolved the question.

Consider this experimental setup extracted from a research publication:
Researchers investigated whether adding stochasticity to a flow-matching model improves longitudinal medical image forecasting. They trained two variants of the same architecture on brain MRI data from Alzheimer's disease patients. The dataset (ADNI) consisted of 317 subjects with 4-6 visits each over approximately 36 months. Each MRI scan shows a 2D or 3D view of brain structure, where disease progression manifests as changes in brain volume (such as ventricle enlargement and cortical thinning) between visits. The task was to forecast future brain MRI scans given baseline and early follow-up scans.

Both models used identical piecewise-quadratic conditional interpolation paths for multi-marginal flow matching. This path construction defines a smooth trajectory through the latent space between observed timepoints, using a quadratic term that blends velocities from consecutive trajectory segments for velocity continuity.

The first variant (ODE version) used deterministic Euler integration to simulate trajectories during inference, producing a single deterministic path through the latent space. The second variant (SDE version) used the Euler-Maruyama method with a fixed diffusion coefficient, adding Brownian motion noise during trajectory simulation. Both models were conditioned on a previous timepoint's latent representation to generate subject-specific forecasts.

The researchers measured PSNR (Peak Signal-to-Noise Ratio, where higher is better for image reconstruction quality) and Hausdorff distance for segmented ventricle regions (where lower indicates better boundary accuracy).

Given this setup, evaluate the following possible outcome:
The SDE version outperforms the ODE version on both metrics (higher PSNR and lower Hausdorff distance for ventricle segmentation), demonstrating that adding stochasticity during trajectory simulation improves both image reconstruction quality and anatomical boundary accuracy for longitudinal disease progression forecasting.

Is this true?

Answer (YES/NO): NO